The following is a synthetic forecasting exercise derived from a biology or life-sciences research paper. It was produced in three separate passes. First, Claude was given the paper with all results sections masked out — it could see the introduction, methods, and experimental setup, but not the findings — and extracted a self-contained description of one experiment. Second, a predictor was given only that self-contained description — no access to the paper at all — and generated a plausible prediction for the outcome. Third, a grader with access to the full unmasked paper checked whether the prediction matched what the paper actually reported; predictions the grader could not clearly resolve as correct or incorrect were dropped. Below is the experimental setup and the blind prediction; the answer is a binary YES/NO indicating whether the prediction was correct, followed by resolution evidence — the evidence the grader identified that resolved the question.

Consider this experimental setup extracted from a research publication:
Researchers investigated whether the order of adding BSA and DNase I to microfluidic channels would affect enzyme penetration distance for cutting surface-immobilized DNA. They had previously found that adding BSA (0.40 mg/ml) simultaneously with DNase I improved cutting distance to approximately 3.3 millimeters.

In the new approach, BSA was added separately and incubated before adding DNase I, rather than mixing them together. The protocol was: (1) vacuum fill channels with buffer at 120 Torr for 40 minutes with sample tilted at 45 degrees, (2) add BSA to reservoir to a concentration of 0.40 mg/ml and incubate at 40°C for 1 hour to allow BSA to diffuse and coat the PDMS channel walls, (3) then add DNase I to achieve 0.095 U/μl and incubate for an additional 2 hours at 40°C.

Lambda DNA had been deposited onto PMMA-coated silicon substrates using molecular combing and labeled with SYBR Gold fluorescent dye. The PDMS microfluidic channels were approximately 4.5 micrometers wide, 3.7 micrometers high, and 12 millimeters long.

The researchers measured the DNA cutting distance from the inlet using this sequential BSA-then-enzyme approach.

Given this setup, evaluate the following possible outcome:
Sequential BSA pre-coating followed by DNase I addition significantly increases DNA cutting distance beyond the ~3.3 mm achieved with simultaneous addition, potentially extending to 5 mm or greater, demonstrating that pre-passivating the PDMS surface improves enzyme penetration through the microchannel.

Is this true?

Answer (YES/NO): YES